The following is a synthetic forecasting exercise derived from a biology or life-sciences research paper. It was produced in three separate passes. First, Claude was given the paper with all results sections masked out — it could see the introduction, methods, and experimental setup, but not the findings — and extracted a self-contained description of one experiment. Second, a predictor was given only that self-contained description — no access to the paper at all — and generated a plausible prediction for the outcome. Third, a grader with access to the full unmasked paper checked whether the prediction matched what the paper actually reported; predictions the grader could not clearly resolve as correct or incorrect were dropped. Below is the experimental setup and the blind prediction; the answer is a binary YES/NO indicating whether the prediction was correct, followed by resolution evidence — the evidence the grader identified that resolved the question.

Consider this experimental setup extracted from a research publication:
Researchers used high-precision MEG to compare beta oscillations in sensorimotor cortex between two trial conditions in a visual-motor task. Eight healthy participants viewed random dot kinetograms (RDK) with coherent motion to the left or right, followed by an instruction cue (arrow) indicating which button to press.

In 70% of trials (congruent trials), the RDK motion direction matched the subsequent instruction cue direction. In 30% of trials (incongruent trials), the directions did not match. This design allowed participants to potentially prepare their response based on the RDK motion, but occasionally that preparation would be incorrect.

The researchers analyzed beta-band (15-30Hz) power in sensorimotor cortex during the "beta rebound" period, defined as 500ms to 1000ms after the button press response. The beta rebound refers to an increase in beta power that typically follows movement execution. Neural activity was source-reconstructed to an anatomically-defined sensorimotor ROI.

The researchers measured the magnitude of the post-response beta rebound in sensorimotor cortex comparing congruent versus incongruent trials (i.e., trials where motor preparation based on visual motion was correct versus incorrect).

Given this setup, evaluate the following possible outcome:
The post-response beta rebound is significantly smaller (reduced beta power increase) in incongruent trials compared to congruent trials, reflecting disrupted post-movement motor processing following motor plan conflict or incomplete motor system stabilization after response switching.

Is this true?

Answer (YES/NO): YES